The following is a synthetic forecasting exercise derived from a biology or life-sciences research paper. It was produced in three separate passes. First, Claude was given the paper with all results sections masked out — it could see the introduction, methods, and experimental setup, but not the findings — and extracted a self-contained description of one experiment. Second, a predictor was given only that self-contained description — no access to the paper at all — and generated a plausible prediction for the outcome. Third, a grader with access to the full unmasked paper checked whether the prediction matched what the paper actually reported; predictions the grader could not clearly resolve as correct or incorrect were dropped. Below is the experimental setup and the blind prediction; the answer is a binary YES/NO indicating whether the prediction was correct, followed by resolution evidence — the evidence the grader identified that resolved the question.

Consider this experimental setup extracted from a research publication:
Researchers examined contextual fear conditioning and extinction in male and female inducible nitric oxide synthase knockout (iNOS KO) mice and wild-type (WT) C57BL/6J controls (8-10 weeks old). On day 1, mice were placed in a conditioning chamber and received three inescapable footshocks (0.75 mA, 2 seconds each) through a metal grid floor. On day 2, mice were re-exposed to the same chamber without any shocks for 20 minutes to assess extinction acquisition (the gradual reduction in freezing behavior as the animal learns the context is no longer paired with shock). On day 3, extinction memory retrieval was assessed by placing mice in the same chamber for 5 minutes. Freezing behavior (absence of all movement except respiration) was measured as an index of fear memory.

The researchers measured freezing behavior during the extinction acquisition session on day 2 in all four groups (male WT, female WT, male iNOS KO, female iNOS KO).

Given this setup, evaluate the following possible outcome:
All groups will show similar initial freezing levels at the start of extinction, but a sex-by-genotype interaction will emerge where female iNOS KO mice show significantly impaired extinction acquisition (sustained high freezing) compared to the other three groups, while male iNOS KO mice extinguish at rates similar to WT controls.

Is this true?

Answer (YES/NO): NO